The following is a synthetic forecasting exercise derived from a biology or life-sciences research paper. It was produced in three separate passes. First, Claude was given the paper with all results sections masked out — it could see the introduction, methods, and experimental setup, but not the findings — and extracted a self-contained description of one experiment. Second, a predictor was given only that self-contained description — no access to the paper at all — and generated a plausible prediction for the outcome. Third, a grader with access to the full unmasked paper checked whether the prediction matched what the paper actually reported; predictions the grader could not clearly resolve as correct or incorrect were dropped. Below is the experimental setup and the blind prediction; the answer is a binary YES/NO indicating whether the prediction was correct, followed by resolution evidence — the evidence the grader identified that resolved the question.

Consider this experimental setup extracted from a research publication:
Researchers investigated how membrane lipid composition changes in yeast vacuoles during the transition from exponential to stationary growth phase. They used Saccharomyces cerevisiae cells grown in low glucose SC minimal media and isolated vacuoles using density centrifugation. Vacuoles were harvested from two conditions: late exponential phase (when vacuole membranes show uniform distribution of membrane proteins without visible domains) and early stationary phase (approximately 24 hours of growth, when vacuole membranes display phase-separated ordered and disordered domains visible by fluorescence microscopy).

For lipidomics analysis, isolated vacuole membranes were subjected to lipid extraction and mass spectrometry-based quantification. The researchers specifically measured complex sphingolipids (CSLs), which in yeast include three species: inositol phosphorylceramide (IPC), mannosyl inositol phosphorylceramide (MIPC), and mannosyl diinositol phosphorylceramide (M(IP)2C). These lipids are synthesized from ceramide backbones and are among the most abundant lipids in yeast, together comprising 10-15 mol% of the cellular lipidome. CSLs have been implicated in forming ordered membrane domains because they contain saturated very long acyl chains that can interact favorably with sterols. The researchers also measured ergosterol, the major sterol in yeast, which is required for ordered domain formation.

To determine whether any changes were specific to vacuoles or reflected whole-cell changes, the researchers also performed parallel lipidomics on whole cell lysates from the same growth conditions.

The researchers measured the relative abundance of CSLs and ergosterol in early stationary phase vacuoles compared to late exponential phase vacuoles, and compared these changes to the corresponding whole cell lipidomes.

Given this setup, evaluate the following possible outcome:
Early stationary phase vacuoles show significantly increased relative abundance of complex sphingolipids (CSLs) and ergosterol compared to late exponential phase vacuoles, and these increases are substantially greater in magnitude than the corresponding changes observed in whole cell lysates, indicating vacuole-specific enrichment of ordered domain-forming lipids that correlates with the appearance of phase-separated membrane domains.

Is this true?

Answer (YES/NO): YES